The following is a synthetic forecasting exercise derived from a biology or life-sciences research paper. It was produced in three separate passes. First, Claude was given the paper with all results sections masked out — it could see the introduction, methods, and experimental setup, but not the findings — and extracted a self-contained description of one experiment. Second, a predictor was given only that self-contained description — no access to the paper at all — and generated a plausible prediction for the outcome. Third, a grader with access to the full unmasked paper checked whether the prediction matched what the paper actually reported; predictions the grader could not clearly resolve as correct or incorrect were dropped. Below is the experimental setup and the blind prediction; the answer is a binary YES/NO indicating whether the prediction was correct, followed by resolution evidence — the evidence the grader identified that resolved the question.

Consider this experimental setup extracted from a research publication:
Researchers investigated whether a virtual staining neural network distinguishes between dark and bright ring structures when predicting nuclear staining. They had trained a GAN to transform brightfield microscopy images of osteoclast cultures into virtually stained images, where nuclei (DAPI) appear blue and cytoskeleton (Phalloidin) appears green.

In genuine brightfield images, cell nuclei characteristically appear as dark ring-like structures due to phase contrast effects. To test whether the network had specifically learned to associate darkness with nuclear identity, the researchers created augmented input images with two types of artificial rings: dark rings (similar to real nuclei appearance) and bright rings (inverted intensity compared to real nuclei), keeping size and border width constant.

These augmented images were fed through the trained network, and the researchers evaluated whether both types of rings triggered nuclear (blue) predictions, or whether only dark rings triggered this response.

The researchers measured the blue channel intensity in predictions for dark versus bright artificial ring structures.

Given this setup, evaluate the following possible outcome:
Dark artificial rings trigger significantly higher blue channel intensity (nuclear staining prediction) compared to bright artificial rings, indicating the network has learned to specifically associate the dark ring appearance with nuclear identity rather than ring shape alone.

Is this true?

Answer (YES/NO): NO